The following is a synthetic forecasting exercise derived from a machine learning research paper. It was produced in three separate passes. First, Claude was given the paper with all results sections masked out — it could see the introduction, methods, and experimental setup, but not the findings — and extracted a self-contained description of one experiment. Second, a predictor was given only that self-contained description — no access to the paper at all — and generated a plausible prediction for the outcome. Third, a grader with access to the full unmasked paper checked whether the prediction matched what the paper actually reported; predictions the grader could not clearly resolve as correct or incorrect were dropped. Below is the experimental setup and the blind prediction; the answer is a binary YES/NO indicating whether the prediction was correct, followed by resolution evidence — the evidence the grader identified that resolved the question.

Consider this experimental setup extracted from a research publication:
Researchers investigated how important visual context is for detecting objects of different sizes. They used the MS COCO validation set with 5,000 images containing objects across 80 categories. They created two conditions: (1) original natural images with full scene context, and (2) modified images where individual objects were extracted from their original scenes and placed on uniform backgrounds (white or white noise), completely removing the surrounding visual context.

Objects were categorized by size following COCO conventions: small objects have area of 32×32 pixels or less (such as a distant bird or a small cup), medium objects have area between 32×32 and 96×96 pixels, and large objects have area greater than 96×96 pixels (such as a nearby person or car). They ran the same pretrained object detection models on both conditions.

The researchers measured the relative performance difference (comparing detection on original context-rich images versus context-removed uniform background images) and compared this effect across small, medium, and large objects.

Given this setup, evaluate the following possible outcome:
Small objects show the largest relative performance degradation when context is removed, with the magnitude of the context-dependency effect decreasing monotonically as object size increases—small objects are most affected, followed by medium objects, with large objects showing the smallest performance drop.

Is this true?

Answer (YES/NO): NO